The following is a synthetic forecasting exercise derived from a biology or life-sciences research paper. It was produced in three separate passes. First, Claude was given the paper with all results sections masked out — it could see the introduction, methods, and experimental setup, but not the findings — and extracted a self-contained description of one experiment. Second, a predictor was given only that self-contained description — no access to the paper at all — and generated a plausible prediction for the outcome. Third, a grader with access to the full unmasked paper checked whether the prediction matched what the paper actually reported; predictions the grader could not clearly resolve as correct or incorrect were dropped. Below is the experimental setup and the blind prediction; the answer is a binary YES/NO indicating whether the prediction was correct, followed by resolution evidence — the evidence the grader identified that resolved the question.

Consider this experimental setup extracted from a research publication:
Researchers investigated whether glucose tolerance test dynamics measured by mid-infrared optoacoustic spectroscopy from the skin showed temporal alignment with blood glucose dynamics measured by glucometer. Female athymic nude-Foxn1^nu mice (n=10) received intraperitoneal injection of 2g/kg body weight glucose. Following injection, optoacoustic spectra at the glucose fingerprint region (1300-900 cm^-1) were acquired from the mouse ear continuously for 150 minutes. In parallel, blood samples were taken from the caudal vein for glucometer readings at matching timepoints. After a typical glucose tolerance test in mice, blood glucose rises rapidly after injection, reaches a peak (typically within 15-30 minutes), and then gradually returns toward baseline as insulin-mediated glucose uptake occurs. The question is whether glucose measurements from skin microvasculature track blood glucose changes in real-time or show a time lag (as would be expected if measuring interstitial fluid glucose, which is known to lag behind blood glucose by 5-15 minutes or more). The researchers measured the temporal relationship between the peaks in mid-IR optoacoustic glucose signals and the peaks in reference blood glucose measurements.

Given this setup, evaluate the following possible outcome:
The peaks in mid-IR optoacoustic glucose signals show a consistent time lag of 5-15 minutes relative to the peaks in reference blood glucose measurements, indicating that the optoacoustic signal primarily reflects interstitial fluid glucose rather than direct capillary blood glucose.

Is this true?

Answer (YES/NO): NO